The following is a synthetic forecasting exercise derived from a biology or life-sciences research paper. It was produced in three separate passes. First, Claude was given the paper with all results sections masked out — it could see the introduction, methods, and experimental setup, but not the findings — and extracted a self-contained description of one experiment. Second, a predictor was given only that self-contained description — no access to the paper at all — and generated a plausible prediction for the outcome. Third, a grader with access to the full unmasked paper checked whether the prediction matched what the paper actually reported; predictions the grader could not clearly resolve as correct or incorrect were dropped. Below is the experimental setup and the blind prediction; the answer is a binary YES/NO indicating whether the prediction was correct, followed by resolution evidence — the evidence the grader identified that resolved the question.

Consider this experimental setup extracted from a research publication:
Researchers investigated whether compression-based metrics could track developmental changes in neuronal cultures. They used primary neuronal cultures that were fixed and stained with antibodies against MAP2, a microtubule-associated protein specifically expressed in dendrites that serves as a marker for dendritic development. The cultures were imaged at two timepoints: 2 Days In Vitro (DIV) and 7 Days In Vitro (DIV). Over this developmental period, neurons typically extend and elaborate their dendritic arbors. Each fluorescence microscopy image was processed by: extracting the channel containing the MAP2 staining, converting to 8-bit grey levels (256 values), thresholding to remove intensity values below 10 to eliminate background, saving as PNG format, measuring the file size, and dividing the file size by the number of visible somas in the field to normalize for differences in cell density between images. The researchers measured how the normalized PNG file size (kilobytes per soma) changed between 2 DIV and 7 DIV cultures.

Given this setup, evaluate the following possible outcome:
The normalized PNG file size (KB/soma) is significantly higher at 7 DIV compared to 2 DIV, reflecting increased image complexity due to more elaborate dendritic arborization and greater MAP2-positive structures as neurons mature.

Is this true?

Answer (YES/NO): YES